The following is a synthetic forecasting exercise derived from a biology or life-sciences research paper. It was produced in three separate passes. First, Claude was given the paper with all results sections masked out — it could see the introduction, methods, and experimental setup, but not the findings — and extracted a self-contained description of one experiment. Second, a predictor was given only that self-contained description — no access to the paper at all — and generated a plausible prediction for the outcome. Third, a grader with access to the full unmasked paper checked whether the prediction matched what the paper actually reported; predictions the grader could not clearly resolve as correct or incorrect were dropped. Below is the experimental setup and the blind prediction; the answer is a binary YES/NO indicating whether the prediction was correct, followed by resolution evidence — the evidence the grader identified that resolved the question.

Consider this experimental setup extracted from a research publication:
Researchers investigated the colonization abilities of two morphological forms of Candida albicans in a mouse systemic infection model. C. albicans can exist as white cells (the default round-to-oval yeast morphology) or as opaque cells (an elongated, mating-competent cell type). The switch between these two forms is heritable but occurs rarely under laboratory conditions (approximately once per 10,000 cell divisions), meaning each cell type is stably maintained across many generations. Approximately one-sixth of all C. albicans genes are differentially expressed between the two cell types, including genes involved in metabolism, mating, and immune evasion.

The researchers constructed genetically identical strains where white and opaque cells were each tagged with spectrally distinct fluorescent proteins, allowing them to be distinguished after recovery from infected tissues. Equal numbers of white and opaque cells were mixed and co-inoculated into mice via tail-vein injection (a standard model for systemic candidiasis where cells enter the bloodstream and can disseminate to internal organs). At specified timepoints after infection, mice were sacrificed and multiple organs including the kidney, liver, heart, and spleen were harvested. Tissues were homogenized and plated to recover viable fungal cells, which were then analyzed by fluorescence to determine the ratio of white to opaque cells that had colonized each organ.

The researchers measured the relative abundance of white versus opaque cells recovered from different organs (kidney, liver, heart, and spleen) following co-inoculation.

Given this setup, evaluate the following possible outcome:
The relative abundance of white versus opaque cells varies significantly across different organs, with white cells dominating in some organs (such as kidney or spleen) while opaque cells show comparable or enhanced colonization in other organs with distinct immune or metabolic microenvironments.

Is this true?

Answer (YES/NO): NO